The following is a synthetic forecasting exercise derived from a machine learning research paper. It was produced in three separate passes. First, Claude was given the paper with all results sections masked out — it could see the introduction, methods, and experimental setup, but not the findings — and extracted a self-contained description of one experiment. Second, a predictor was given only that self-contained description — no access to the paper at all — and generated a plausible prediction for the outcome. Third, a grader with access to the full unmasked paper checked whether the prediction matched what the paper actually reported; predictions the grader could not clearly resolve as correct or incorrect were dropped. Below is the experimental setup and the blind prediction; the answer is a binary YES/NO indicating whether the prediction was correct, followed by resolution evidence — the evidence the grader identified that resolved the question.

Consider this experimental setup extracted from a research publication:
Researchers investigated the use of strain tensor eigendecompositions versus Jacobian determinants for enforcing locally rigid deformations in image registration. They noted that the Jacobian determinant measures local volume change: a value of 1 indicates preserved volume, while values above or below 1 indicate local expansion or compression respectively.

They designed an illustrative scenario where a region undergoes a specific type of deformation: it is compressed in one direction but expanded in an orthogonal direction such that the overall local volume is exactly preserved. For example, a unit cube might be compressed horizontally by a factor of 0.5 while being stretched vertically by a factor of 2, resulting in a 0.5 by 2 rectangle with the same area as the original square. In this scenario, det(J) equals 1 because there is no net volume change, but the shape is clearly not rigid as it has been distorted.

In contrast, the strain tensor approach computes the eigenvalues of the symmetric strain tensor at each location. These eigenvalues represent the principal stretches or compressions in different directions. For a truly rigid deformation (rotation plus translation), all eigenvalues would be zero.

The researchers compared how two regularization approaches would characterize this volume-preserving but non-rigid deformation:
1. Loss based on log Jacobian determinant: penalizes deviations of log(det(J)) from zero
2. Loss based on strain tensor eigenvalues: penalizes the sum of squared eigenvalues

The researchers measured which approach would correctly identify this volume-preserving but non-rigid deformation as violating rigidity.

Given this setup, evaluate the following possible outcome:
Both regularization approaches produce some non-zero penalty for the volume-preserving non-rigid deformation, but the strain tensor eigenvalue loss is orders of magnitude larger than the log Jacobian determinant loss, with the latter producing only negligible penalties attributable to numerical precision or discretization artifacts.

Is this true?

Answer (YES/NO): NO